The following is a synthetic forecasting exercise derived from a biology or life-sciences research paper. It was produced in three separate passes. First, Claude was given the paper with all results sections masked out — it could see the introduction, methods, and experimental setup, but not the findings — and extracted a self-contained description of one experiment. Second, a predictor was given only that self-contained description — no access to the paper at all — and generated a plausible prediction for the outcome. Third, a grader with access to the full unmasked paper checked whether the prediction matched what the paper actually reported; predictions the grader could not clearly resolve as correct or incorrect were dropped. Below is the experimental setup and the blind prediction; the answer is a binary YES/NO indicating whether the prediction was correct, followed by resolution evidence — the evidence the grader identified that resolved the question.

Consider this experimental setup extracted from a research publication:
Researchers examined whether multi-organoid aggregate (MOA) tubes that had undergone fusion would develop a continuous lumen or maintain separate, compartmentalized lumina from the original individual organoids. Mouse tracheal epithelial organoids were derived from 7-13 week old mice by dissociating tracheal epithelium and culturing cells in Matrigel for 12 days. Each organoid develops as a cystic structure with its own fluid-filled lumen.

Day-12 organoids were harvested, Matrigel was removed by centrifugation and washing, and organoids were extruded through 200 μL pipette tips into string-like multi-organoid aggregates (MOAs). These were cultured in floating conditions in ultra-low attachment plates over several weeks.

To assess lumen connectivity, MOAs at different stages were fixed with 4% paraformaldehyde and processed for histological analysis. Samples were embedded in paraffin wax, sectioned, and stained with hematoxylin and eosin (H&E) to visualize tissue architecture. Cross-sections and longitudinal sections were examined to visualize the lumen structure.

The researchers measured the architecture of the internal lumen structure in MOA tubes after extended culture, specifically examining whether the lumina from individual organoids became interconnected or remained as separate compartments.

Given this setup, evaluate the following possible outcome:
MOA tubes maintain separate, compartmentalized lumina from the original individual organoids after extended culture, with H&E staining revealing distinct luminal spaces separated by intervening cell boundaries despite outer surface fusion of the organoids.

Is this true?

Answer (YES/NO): NO